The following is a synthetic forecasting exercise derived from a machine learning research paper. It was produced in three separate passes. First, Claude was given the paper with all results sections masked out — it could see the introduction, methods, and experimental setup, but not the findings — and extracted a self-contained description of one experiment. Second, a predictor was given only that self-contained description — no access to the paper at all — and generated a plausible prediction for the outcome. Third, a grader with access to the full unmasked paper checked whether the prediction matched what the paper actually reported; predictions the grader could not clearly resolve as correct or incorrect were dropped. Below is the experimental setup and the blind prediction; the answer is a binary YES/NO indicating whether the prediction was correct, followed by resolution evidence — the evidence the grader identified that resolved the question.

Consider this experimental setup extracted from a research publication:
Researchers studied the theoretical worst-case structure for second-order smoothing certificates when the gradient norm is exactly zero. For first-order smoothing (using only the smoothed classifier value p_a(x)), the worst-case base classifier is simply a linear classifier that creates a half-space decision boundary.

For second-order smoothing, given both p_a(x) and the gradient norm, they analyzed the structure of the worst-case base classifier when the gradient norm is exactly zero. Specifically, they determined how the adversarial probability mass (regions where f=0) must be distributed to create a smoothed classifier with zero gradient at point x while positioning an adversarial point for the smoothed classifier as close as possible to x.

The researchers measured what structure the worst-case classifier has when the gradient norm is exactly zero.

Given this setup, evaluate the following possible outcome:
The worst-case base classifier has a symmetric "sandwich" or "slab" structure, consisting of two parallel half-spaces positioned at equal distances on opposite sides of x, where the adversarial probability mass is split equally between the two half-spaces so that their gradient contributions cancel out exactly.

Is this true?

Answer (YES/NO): YES